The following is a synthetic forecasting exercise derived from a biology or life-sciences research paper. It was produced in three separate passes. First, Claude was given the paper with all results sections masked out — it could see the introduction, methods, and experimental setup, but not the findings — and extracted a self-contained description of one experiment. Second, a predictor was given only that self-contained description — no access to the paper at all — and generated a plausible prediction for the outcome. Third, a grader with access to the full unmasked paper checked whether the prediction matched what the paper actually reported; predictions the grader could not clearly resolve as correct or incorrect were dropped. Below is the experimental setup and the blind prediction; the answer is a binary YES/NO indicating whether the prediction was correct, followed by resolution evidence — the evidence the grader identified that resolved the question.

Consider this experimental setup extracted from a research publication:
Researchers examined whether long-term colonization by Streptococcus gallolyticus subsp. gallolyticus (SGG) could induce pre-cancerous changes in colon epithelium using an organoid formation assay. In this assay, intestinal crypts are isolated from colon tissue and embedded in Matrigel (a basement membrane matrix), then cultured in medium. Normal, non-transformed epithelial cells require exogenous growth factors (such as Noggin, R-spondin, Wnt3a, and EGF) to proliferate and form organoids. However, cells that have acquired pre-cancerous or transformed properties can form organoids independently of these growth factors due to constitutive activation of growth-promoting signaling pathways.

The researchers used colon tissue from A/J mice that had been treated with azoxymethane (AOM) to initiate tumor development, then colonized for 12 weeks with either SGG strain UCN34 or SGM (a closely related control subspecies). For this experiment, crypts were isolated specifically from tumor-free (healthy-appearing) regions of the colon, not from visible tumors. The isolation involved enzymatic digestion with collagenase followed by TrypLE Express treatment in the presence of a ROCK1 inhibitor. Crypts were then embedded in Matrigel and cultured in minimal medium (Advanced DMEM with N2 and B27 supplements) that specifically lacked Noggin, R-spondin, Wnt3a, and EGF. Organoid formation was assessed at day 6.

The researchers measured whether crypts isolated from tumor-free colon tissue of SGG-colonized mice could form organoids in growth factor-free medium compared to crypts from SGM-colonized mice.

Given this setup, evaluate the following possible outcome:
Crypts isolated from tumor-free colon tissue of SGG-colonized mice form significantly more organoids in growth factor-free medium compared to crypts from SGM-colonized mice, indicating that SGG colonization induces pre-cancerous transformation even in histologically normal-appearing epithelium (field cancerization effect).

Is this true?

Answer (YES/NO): NO